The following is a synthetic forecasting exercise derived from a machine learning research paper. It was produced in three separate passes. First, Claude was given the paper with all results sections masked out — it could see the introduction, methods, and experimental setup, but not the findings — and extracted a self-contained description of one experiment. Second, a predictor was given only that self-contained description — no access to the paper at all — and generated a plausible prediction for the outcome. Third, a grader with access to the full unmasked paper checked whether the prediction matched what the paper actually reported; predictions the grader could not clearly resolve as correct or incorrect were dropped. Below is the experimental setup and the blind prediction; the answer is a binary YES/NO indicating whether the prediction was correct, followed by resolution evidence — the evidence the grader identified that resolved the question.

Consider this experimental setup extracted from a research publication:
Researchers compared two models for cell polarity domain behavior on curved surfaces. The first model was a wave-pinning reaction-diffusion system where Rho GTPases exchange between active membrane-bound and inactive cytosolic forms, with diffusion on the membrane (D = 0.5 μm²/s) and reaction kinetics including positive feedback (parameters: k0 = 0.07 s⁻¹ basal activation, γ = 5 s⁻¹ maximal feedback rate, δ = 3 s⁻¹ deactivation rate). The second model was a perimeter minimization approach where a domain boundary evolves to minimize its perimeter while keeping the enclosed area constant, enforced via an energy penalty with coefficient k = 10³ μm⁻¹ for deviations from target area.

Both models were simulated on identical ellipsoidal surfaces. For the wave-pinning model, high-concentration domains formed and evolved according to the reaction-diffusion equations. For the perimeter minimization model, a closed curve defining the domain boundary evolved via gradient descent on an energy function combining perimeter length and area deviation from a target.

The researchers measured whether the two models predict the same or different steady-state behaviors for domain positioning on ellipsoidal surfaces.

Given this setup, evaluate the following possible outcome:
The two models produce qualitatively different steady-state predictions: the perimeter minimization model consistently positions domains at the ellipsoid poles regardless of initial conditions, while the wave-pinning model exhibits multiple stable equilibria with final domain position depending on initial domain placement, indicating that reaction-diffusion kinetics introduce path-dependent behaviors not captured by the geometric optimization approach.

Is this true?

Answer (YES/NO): NO